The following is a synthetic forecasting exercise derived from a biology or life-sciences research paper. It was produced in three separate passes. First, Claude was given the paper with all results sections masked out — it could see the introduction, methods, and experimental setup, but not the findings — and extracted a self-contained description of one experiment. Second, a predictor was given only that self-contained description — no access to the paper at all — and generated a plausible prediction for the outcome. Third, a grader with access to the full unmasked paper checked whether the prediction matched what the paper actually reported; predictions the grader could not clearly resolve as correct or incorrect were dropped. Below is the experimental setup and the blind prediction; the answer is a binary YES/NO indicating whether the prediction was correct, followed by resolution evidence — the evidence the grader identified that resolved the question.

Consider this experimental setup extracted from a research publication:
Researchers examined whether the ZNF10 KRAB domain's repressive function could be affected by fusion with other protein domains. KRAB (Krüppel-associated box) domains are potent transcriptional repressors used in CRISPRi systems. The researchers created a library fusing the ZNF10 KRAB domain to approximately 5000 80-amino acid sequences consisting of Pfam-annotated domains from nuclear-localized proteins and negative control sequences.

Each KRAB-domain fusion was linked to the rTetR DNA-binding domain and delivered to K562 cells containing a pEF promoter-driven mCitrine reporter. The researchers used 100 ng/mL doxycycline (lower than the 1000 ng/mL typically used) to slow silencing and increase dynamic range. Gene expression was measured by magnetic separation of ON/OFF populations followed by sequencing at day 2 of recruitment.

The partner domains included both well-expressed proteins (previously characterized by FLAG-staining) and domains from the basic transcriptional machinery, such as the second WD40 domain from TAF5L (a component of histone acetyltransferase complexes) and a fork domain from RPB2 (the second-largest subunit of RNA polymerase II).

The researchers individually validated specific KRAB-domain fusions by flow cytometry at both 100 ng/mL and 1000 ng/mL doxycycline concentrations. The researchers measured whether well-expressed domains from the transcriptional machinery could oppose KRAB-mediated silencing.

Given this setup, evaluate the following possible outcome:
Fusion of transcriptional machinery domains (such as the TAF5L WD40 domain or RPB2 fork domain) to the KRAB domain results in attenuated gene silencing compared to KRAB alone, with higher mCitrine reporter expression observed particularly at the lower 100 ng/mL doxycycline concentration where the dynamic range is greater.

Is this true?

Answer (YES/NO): YES